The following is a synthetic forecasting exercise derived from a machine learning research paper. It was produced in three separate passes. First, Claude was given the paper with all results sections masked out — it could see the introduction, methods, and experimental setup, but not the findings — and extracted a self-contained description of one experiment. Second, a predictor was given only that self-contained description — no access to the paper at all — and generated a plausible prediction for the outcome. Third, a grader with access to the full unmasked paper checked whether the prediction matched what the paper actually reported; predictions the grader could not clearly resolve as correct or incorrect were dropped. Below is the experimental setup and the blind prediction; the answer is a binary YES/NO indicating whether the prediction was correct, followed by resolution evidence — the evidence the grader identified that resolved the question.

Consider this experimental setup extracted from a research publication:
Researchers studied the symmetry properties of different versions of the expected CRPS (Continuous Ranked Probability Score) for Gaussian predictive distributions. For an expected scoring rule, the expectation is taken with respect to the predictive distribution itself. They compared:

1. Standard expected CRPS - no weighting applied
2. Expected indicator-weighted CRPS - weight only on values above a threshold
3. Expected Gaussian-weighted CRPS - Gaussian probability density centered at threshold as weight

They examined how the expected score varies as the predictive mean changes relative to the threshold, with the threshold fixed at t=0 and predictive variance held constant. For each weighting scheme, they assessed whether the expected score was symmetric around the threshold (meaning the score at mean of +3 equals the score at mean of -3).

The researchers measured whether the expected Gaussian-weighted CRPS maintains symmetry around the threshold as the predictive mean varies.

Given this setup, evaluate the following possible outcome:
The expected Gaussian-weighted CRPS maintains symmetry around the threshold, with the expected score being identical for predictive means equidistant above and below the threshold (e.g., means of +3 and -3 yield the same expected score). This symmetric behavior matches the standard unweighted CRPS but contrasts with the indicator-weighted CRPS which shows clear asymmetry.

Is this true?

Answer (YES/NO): YES